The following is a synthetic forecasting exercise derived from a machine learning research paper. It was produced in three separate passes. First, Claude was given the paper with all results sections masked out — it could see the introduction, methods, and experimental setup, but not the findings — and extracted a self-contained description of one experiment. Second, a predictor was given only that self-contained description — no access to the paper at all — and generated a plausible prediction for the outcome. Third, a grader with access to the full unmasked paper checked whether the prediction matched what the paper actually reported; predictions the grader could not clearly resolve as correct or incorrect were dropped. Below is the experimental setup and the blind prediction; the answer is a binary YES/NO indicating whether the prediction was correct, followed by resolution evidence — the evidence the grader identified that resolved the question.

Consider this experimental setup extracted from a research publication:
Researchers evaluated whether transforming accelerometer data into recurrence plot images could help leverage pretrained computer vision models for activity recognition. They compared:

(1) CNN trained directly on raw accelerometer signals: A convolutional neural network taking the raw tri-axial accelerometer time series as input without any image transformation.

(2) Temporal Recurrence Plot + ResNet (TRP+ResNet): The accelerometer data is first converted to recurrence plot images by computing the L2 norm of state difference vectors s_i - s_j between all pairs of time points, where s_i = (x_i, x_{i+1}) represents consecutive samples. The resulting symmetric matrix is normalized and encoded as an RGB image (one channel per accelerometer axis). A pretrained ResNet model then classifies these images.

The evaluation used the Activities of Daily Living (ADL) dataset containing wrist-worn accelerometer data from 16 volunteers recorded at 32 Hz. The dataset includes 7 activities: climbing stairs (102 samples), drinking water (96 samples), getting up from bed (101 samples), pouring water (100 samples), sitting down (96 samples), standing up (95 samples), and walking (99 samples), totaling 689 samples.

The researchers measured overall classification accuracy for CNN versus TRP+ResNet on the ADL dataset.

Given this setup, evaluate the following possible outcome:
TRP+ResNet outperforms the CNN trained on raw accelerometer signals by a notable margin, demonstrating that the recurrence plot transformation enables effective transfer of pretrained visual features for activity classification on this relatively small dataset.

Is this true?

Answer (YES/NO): YES